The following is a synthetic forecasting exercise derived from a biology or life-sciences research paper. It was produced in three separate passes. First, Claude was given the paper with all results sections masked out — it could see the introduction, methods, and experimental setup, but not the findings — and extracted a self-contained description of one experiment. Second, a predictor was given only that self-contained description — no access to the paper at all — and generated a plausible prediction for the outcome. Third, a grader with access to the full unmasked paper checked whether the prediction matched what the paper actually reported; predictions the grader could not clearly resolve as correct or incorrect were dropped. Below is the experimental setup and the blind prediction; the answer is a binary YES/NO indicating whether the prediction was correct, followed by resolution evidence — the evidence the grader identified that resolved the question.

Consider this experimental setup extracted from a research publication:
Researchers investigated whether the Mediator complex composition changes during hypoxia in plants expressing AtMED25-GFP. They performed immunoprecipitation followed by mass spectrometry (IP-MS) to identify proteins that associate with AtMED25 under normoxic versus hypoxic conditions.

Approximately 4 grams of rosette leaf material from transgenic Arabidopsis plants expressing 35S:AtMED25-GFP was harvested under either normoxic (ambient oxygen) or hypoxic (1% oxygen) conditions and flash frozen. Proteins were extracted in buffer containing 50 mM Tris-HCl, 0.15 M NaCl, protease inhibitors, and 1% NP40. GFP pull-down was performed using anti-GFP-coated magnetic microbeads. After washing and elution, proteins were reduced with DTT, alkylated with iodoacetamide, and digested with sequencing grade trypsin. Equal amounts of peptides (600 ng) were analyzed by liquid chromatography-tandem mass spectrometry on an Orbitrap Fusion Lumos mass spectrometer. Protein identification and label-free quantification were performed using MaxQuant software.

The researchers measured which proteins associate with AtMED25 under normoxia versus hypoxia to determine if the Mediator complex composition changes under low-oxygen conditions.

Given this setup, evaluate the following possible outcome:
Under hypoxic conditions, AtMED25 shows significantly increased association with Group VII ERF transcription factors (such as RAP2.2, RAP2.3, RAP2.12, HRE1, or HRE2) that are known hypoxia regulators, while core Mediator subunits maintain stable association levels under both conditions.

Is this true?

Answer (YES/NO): NO